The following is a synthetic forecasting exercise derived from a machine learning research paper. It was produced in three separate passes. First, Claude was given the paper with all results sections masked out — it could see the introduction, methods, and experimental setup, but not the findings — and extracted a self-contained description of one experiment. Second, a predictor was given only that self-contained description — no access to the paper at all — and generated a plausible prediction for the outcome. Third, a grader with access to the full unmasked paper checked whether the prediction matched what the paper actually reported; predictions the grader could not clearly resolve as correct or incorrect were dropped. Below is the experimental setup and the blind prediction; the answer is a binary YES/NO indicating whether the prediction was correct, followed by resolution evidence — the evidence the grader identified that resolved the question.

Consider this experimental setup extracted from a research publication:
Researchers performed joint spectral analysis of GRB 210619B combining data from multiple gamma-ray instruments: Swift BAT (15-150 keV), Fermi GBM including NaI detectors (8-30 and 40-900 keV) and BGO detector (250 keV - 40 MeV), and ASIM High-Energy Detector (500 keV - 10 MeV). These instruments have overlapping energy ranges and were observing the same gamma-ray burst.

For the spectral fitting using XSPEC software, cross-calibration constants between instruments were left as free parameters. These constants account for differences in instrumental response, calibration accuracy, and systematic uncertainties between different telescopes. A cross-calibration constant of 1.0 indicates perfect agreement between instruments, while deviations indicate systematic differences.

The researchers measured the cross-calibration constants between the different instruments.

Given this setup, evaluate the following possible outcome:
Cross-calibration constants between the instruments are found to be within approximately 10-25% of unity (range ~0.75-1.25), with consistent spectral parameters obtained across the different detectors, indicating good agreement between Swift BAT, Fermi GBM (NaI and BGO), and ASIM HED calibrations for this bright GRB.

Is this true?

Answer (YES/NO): YES